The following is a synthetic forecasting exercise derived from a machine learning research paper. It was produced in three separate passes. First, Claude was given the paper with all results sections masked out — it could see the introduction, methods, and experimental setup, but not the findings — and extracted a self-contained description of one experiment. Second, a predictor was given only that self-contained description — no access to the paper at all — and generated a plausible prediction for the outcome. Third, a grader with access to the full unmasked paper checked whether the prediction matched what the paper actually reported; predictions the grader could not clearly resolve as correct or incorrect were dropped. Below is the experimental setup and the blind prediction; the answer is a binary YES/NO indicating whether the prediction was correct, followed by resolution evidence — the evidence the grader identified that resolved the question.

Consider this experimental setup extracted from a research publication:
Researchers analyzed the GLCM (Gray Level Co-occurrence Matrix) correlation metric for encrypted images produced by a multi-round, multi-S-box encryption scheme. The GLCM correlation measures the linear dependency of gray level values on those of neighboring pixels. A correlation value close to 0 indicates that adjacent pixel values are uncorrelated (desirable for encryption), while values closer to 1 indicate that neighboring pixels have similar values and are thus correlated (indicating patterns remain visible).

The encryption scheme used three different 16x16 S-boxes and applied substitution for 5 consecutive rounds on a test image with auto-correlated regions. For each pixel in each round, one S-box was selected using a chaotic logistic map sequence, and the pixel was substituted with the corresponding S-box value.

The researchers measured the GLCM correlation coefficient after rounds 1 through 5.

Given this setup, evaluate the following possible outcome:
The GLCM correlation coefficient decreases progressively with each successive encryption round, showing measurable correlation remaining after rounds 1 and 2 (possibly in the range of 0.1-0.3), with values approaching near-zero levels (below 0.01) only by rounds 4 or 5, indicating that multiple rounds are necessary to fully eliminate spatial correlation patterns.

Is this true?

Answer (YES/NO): NO